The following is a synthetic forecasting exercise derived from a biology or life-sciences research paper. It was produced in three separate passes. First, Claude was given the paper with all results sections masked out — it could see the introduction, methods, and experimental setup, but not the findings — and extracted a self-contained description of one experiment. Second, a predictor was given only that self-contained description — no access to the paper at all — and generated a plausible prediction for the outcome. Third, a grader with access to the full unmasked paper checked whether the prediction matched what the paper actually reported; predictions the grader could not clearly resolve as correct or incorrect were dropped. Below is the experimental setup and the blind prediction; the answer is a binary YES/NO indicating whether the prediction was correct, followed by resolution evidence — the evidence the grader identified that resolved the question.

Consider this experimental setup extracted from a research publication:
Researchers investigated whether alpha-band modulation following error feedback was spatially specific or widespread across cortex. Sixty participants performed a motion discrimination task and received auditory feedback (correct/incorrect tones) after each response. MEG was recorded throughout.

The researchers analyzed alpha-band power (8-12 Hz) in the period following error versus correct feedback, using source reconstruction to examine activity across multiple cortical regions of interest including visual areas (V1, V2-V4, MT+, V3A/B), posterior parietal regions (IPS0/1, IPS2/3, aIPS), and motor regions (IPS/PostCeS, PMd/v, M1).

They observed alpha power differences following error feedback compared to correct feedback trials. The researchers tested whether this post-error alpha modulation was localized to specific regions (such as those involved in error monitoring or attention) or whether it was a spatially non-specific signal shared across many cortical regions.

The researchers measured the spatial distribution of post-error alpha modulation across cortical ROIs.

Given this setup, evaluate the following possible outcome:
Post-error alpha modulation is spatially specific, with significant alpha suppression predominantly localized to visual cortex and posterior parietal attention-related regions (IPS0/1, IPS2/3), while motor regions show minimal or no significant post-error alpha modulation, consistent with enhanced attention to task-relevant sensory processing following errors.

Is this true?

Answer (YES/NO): NO